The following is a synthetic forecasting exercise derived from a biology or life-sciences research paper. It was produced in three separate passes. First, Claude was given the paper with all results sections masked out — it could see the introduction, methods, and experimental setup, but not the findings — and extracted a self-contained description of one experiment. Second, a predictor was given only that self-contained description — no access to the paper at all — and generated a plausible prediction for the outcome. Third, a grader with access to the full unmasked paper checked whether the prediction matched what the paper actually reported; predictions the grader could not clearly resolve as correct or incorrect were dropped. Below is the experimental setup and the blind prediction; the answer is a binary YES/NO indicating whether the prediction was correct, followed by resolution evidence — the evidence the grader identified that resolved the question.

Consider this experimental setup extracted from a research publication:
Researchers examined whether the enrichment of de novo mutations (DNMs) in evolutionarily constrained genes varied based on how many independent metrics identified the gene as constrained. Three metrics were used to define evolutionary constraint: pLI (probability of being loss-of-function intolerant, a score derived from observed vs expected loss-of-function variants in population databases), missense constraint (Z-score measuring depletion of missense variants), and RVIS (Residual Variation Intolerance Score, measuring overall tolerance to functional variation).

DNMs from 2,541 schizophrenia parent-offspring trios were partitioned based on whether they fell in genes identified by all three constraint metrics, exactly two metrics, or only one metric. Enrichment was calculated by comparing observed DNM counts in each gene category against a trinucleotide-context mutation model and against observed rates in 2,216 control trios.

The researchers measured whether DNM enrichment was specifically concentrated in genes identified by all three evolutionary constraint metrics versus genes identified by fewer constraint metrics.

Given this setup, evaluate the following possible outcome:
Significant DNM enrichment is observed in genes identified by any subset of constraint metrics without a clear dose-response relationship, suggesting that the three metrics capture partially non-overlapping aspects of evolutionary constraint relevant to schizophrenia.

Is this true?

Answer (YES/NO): NO